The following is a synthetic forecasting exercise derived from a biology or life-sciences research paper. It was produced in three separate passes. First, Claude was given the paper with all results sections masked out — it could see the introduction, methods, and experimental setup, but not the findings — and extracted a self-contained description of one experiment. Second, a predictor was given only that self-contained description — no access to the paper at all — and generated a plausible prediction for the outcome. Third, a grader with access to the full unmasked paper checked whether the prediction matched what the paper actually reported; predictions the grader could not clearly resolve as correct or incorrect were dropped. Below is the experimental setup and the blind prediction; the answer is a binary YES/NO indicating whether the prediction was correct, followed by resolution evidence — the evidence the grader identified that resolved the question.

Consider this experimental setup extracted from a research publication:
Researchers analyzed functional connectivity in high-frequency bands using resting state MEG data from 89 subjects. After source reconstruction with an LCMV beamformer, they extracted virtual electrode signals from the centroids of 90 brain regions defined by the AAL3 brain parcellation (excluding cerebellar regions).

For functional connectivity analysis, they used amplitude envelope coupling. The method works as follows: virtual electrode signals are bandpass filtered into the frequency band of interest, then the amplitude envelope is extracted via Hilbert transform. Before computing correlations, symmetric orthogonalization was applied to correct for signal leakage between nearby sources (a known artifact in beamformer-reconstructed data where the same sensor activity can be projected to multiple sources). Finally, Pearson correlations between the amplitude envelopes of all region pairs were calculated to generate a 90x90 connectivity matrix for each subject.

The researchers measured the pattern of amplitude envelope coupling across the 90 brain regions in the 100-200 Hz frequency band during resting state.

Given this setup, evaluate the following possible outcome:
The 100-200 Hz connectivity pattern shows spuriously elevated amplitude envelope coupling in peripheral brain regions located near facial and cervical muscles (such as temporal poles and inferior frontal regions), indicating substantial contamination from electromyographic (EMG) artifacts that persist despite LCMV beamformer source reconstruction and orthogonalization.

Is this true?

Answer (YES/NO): NO